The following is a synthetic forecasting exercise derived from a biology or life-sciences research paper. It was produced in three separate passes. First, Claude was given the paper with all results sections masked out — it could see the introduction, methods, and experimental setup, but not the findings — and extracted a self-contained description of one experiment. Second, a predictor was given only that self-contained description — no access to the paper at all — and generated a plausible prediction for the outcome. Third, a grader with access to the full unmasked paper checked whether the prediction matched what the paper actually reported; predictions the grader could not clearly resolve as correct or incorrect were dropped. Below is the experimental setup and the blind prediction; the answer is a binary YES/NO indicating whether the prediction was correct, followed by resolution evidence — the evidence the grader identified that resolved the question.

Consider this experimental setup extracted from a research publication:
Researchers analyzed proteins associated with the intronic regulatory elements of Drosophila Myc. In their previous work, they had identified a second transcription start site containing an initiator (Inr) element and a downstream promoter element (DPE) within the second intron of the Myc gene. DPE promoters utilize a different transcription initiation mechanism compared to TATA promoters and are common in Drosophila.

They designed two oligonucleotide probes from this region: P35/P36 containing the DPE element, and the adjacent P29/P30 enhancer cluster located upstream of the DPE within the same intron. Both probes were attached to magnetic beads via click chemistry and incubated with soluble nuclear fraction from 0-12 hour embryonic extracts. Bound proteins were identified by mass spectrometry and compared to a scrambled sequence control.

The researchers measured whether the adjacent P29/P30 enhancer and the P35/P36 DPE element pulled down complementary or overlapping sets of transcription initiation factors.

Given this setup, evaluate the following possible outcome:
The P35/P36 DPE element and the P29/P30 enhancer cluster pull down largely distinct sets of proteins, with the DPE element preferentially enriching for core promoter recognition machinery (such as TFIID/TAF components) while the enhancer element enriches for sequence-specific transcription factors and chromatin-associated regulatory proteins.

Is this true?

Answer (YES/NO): NO